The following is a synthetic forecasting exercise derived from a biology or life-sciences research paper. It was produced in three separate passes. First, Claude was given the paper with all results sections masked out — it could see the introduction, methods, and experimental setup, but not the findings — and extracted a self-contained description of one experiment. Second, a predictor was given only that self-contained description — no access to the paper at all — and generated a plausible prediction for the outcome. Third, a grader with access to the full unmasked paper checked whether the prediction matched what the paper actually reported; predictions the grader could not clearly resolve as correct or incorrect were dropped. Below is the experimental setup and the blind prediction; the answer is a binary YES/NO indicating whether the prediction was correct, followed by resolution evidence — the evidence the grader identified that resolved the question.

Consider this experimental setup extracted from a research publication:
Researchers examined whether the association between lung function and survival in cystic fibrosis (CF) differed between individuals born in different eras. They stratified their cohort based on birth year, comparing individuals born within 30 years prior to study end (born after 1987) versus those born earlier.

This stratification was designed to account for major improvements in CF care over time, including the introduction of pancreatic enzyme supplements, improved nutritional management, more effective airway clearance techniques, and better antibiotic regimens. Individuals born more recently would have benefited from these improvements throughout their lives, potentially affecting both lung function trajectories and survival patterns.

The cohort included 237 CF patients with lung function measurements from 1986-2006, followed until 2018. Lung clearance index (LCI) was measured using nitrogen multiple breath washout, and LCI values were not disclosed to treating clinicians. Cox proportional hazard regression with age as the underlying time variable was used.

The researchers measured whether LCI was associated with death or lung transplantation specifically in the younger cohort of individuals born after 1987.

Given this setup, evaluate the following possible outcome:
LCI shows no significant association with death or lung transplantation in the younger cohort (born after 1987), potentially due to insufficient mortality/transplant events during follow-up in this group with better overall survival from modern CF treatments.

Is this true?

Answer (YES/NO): NO